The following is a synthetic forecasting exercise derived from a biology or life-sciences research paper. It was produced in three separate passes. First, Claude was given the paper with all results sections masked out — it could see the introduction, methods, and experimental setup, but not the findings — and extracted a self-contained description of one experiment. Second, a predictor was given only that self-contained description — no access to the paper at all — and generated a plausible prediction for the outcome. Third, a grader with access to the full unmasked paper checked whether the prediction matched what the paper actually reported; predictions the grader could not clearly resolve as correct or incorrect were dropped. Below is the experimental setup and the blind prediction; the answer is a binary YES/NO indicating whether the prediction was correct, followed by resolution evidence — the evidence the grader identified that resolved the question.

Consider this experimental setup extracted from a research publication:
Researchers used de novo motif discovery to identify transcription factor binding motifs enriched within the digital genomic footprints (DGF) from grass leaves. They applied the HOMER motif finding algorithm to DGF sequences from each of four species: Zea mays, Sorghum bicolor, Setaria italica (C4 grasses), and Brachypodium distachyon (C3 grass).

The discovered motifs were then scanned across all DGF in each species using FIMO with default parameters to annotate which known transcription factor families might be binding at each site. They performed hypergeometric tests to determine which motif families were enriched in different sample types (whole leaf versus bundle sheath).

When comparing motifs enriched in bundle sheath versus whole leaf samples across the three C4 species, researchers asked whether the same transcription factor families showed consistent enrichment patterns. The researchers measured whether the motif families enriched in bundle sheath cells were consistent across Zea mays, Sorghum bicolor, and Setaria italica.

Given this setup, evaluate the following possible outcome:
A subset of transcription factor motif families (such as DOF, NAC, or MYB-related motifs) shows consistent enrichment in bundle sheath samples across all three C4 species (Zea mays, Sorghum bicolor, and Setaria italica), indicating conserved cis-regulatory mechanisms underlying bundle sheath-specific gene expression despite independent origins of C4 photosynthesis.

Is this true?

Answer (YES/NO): YES